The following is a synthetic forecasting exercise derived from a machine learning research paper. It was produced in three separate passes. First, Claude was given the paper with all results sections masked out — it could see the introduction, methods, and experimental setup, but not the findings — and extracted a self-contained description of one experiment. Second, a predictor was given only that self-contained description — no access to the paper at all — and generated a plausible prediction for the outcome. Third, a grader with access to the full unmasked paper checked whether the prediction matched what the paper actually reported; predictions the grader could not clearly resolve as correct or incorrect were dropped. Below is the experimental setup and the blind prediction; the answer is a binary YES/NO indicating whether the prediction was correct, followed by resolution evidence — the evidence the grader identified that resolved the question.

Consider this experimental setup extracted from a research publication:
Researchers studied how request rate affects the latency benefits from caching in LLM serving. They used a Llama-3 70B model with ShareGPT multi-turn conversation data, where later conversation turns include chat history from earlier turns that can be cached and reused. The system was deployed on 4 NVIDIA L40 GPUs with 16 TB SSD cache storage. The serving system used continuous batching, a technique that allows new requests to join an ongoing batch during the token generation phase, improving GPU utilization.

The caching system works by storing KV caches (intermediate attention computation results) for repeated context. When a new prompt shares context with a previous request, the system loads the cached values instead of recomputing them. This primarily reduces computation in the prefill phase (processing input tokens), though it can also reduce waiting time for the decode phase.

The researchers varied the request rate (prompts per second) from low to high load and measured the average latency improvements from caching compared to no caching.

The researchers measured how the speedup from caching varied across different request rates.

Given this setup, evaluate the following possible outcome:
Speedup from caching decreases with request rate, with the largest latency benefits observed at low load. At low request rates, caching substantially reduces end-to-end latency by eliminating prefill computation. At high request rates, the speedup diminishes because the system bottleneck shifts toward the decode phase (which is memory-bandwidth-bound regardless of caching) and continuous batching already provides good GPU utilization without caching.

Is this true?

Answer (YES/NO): NO